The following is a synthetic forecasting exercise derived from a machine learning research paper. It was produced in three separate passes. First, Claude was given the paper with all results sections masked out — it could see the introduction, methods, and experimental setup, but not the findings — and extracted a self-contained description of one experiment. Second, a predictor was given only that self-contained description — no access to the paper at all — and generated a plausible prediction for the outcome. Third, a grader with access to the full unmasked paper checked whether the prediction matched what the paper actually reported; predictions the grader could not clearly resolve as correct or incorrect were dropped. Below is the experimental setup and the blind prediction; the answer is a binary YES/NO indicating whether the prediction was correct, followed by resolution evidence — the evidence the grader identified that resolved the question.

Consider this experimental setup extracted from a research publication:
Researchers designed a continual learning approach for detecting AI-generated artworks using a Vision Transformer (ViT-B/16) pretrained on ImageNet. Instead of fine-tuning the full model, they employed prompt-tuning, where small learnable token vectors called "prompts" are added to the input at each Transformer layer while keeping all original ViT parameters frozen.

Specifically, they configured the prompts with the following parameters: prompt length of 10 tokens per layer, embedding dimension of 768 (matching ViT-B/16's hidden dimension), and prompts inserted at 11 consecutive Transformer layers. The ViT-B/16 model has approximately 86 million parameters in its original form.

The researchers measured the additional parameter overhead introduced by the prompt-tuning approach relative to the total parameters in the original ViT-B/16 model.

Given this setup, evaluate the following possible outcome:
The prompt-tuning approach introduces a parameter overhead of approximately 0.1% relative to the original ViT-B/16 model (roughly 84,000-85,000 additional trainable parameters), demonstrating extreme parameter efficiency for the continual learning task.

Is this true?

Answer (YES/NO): YES